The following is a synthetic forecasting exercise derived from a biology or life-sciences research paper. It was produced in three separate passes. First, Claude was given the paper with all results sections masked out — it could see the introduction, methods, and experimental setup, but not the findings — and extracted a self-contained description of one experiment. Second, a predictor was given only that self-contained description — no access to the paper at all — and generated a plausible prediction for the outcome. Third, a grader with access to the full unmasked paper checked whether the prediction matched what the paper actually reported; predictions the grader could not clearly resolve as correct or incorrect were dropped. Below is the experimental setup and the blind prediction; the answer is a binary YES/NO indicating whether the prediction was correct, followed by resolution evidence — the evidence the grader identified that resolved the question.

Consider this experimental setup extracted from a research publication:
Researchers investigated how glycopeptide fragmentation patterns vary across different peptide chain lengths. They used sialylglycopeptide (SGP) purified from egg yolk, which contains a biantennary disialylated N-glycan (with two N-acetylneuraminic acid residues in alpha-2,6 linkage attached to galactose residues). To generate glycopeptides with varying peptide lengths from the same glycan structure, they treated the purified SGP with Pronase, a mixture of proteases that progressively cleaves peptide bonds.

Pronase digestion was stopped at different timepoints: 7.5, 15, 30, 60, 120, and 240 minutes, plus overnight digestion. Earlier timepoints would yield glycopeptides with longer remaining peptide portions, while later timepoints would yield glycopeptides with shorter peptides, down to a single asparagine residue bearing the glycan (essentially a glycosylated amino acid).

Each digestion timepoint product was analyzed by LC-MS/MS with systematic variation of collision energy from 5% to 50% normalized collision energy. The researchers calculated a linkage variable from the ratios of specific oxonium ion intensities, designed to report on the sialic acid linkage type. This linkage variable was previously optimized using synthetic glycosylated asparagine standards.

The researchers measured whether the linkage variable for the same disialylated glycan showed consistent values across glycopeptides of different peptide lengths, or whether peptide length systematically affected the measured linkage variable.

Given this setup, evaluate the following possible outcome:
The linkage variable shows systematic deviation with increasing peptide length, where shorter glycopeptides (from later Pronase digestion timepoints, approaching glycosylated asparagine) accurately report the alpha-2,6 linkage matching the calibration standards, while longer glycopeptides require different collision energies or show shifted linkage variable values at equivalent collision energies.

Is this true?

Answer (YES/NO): NO